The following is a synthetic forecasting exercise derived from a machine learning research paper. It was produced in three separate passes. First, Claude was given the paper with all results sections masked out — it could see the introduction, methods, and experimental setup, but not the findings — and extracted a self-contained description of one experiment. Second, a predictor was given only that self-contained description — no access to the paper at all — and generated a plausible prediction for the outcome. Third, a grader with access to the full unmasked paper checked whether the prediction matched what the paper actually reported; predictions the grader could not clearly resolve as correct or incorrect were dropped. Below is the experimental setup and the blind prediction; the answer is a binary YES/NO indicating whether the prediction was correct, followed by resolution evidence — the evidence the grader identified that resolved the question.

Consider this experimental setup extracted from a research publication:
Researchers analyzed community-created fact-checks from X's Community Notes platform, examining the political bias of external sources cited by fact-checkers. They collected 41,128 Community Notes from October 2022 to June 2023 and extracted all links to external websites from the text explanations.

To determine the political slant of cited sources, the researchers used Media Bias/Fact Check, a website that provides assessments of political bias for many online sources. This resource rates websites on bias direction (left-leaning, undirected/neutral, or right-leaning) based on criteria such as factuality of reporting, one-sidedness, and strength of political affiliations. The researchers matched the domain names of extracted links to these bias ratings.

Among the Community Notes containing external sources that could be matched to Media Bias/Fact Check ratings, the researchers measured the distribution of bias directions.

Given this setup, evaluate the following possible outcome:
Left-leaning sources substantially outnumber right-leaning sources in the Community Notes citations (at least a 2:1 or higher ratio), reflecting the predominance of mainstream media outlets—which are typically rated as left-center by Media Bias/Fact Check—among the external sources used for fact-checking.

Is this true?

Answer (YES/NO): YES